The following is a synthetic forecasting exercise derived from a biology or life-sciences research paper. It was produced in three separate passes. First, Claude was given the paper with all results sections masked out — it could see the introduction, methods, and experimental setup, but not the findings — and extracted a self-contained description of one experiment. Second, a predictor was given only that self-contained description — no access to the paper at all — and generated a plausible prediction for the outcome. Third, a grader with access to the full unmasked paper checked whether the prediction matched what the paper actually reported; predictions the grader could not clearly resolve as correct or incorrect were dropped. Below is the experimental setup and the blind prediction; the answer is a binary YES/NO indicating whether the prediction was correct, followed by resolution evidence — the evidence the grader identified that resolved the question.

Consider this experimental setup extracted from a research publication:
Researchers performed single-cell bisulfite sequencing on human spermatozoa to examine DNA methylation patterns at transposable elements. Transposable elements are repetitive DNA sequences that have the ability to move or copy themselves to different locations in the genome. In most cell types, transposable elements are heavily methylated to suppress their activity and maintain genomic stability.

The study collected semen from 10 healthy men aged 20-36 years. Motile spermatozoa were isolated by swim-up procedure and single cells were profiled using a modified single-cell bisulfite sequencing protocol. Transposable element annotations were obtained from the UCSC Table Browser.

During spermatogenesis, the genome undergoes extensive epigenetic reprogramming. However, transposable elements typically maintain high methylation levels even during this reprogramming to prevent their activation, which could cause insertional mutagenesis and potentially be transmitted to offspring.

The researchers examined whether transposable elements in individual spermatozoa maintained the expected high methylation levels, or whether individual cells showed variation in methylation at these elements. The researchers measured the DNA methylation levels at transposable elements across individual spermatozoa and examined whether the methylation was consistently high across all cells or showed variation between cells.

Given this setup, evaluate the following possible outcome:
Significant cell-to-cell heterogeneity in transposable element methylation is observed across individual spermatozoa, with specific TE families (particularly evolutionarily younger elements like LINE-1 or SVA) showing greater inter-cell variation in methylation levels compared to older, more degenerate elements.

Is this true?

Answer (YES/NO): YES